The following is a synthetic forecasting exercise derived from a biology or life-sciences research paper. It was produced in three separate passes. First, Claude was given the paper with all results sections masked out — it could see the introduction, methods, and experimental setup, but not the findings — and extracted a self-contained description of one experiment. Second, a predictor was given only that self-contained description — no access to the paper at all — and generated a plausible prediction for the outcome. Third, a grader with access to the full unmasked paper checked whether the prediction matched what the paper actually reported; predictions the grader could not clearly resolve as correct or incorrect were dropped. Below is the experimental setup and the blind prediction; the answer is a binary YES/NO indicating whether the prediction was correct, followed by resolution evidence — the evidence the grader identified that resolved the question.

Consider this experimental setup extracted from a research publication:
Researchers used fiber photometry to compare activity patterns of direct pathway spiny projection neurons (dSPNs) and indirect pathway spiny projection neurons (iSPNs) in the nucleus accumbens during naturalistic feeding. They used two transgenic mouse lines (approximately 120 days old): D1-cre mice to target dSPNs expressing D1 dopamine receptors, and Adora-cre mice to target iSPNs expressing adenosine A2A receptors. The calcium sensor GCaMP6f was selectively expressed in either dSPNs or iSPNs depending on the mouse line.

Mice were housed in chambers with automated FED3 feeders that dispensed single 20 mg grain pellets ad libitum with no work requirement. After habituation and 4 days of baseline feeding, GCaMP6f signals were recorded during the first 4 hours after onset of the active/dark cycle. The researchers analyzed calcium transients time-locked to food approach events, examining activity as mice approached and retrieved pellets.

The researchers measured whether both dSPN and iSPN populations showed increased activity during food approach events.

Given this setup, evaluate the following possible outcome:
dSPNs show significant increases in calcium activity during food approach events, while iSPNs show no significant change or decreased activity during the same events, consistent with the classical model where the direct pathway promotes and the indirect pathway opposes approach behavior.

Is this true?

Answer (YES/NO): NO